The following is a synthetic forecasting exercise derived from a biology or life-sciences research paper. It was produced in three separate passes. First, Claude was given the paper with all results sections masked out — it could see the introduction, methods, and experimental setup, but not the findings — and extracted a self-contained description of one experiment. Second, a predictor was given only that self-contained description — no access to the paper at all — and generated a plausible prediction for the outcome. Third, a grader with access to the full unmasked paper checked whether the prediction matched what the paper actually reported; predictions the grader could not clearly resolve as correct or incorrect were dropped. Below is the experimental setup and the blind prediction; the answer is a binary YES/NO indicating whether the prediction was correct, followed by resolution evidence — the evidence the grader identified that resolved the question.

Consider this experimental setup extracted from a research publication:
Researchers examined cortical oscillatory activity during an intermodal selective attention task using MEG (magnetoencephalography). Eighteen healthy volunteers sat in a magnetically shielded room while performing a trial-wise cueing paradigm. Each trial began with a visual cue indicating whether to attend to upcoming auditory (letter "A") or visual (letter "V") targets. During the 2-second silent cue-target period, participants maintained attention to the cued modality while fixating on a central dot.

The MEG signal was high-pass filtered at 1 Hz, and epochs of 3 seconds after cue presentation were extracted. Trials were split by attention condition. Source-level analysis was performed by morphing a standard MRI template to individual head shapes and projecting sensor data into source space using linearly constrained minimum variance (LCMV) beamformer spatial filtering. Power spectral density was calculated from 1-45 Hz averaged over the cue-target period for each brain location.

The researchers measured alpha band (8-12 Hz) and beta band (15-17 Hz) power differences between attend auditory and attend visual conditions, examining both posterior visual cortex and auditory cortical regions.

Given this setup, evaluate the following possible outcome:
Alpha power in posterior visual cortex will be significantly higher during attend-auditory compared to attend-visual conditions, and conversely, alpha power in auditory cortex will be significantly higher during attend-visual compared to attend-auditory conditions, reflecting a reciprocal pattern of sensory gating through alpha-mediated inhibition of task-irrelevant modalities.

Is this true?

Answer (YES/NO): NO